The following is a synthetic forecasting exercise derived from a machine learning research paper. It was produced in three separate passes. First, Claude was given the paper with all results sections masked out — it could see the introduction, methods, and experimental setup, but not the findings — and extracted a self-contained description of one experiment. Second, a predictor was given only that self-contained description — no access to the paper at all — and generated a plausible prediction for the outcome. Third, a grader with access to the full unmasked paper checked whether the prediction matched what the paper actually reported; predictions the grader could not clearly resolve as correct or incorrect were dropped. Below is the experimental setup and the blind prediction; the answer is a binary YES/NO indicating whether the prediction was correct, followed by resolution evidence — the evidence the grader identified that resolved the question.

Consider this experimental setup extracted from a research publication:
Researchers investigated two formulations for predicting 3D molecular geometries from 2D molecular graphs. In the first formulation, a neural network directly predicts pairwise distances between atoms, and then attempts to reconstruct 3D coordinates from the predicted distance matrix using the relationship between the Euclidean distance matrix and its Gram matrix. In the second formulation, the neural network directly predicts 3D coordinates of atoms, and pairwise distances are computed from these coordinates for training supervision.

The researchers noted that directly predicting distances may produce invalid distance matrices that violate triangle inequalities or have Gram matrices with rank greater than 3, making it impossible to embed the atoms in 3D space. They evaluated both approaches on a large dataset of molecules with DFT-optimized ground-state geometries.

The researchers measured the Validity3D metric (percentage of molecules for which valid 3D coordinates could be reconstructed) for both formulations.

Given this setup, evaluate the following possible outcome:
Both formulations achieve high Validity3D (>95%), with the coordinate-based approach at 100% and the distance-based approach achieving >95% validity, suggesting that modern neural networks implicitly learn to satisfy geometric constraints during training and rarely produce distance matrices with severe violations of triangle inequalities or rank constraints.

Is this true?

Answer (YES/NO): YES